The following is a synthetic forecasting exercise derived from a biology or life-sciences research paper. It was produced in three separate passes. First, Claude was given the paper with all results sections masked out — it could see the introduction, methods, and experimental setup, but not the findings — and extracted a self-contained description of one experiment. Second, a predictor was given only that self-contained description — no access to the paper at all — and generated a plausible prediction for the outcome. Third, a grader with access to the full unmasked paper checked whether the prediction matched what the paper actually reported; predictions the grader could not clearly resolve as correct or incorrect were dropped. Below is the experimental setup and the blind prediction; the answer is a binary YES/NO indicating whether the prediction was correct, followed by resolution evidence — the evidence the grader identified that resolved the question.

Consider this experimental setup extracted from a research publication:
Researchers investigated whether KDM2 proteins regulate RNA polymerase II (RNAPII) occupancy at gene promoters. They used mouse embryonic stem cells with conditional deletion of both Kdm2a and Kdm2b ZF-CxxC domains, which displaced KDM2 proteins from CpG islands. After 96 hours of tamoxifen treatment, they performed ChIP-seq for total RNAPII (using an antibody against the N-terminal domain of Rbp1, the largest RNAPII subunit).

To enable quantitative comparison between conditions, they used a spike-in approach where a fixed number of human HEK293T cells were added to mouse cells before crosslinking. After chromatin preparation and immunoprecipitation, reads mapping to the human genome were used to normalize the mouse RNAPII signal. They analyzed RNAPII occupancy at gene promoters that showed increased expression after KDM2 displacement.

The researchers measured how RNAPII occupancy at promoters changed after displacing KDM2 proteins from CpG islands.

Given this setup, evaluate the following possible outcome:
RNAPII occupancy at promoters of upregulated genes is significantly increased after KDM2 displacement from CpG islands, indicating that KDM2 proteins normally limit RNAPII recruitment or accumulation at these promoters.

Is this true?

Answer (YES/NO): NO